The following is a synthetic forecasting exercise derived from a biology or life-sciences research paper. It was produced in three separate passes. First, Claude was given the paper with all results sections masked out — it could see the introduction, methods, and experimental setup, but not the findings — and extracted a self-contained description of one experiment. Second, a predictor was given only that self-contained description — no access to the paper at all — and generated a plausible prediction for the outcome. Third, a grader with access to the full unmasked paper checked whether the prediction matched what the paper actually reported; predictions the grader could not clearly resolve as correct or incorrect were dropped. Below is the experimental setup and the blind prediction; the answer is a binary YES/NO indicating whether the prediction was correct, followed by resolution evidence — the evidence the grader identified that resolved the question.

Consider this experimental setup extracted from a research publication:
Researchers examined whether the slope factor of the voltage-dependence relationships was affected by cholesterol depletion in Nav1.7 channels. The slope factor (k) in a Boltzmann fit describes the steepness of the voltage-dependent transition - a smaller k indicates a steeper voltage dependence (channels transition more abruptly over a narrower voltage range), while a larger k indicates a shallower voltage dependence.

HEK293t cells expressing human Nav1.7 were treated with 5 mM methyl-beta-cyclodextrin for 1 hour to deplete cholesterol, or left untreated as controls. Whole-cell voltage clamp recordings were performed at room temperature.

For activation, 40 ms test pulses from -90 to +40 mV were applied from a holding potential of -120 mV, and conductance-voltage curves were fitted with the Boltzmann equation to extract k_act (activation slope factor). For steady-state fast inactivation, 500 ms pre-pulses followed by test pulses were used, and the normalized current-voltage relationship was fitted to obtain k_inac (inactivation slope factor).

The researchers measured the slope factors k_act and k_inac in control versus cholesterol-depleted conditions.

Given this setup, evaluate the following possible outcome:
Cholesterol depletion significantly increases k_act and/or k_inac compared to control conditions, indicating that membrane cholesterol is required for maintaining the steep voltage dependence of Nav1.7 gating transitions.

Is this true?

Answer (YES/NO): NO